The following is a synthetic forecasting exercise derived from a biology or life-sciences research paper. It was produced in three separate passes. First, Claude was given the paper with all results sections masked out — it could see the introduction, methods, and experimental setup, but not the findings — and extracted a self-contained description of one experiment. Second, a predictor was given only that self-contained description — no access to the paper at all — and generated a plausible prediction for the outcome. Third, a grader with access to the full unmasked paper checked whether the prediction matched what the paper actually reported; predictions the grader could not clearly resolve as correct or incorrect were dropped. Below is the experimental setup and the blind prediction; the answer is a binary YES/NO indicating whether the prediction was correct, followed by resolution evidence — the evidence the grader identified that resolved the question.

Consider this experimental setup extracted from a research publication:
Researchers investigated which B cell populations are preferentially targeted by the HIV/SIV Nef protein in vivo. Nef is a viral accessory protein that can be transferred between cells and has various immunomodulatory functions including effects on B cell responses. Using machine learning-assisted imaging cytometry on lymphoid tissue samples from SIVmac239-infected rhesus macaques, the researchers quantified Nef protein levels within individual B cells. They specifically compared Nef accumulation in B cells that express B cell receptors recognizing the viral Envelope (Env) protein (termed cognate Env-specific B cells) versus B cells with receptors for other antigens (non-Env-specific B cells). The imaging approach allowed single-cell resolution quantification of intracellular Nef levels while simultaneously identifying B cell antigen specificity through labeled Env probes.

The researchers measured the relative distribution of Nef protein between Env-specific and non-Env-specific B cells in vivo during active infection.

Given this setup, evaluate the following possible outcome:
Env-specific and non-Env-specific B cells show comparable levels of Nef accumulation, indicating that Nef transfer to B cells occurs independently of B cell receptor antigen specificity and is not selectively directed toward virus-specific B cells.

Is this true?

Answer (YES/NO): NO